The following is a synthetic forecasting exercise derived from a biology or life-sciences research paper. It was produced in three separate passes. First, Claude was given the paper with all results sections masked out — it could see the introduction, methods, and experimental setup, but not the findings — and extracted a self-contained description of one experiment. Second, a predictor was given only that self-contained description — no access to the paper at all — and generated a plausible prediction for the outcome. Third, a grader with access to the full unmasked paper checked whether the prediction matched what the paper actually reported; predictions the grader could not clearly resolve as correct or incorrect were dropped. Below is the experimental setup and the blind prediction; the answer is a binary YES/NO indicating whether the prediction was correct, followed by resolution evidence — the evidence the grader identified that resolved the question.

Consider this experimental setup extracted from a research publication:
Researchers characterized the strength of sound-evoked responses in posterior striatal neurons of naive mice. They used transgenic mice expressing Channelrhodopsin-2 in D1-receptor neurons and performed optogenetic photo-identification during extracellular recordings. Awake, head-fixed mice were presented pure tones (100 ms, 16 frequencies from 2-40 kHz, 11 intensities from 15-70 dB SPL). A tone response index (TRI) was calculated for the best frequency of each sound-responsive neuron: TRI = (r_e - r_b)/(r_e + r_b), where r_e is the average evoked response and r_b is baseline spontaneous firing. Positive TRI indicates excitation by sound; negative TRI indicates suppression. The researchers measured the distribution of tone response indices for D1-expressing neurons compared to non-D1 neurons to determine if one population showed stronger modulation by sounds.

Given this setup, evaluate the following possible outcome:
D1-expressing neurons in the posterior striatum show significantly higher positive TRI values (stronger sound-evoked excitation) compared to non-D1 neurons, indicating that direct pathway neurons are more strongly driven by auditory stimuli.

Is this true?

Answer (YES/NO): NO